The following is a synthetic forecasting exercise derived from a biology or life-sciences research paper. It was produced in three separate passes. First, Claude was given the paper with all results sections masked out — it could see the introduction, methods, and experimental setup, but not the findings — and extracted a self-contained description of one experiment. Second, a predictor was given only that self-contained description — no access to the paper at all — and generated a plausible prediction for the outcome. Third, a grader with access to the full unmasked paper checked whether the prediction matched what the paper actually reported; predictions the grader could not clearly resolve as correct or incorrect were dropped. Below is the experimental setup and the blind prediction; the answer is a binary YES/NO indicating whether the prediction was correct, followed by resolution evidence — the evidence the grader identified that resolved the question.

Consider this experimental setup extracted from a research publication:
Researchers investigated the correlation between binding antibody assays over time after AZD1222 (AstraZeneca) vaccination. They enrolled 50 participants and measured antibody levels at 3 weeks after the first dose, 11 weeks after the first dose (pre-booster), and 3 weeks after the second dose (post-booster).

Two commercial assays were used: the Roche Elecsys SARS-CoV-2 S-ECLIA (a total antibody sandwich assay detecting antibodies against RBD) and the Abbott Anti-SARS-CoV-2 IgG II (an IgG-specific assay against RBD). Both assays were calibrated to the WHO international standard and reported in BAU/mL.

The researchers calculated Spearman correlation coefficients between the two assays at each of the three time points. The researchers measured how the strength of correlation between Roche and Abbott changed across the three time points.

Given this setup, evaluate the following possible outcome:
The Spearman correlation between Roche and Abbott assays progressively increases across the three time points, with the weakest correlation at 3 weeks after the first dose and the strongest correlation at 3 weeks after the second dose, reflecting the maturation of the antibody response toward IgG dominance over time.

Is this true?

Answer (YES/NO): YES